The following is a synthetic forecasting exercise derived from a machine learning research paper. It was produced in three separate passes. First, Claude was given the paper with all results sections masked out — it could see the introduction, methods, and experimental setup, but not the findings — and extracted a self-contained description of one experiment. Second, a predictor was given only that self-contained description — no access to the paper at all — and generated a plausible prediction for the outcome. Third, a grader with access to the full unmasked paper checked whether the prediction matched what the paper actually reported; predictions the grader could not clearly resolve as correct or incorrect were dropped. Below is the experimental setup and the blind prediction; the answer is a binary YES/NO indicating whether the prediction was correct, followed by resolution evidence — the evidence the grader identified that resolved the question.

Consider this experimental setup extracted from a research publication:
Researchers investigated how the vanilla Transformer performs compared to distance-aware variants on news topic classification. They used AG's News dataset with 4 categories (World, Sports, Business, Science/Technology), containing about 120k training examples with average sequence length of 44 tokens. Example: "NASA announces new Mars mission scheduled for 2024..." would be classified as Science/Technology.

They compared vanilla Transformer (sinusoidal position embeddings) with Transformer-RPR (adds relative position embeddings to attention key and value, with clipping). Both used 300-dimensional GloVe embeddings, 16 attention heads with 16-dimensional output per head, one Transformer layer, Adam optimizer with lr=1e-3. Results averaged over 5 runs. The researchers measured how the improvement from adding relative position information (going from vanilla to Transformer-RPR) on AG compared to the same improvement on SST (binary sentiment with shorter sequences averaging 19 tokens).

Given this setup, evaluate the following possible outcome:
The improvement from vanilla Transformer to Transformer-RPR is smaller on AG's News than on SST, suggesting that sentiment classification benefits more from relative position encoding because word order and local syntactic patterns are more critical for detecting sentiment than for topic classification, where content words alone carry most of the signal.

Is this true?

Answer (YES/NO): YES